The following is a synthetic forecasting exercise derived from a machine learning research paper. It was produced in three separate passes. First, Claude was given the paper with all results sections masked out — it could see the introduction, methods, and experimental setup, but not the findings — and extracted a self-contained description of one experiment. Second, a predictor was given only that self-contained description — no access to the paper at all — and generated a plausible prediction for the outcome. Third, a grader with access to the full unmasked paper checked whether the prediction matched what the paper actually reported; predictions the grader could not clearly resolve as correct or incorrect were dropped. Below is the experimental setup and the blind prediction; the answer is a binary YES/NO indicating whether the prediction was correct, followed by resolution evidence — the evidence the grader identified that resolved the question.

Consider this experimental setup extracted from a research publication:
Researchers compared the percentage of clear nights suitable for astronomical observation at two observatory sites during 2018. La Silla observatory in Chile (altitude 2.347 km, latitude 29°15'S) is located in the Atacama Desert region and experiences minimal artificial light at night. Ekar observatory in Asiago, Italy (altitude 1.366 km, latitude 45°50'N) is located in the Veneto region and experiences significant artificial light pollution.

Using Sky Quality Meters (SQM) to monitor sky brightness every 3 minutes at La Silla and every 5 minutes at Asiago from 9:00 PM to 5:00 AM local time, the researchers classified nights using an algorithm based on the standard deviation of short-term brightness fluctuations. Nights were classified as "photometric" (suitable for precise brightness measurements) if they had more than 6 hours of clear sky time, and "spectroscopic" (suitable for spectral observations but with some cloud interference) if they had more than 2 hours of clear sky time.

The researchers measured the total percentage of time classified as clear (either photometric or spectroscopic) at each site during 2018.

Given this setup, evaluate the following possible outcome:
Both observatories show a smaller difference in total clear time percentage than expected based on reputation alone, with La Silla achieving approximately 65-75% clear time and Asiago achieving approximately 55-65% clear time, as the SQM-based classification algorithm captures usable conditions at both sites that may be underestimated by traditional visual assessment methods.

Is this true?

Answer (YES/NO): NO